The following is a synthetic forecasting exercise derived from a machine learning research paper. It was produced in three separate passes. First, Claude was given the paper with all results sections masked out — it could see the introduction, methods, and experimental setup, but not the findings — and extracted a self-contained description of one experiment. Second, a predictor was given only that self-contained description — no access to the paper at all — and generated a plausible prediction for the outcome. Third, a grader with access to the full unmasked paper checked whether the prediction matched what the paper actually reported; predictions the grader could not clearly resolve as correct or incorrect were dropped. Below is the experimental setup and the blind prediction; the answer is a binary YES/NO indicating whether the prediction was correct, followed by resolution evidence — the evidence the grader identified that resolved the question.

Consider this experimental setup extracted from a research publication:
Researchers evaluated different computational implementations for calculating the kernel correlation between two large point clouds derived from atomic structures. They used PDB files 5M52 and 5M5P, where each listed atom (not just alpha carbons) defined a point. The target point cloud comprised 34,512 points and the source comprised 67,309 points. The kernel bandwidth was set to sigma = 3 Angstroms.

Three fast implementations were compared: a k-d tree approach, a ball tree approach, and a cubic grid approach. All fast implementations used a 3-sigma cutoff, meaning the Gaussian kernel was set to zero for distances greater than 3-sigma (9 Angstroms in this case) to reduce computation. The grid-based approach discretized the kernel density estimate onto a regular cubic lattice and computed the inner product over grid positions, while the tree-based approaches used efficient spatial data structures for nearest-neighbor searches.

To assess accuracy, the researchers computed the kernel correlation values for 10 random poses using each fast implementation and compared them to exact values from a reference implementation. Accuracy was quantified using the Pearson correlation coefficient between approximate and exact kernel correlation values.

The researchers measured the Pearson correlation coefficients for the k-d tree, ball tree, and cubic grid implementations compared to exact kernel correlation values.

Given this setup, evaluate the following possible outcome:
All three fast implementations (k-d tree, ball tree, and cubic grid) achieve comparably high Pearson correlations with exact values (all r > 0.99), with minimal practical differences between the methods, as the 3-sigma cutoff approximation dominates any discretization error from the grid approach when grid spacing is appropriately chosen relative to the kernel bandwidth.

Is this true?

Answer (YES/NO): YES